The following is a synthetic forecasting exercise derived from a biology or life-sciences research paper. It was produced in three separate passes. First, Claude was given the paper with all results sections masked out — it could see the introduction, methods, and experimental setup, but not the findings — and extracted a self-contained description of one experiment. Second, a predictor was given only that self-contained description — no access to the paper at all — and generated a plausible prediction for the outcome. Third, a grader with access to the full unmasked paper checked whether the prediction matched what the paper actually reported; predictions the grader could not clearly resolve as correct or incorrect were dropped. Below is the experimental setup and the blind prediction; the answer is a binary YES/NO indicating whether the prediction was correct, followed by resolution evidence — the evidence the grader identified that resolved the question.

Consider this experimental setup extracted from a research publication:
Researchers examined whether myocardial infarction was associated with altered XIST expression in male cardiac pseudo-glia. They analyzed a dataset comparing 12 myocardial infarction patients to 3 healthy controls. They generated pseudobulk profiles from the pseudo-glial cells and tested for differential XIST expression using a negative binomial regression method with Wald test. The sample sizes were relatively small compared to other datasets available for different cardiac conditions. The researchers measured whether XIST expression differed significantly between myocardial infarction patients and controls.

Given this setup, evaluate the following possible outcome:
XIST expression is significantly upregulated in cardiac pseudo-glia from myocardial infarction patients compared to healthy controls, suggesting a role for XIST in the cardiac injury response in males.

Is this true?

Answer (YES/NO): NO